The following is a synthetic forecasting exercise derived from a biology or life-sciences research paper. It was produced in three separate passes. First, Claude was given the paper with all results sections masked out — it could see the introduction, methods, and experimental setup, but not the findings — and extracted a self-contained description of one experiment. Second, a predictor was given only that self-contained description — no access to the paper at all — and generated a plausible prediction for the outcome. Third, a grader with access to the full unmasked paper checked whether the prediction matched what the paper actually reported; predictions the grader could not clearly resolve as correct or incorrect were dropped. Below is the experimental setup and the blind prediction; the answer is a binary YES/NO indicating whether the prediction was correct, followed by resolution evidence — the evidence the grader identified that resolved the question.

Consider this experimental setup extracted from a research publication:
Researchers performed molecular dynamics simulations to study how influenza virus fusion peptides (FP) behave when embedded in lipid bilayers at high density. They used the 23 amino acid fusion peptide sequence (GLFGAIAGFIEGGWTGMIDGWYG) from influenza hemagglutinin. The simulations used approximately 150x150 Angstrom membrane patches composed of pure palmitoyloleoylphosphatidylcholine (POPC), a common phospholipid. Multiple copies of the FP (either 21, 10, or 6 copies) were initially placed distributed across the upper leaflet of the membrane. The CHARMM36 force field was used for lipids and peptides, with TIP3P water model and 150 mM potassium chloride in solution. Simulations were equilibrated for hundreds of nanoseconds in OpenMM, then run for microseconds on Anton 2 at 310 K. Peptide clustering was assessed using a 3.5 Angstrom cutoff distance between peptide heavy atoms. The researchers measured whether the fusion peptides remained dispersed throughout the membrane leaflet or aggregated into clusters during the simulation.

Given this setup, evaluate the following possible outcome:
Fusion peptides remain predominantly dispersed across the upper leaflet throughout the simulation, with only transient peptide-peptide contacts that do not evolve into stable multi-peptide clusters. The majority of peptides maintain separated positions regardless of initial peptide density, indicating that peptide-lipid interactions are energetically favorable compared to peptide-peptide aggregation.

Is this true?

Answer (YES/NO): NO